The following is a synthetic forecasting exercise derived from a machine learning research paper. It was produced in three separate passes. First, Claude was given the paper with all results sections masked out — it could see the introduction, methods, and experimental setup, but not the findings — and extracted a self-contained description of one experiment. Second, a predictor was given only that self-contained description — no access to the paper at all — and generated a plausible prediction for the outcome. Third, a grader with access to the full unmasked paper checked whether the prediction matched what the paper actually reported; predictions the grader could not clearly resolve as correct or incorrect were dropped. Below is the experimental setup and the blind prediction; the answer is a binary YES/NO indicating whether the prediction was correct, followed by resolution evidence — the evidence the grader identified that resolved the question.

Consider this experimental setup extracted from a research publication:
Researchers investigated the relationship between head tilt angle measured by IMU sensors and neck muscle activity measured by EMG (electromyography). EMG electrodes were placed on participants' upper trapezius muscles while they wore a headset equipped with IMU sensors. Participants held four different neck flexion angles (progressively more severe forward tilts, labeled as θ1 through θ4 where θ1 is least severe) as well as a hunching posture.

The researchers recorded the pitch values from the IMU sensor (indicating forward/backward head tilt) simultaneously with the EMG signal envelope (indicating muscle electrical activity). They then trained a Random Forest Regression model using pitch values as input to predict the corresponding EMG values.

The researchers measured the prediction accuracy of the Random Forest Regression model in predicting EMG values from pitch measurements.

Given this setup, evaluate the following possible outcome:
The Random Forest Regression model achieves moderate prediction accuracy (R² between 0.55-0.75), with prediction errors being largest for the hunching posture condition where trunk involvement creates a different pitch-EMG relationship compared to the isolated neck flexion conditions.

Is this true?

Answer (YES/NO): NO